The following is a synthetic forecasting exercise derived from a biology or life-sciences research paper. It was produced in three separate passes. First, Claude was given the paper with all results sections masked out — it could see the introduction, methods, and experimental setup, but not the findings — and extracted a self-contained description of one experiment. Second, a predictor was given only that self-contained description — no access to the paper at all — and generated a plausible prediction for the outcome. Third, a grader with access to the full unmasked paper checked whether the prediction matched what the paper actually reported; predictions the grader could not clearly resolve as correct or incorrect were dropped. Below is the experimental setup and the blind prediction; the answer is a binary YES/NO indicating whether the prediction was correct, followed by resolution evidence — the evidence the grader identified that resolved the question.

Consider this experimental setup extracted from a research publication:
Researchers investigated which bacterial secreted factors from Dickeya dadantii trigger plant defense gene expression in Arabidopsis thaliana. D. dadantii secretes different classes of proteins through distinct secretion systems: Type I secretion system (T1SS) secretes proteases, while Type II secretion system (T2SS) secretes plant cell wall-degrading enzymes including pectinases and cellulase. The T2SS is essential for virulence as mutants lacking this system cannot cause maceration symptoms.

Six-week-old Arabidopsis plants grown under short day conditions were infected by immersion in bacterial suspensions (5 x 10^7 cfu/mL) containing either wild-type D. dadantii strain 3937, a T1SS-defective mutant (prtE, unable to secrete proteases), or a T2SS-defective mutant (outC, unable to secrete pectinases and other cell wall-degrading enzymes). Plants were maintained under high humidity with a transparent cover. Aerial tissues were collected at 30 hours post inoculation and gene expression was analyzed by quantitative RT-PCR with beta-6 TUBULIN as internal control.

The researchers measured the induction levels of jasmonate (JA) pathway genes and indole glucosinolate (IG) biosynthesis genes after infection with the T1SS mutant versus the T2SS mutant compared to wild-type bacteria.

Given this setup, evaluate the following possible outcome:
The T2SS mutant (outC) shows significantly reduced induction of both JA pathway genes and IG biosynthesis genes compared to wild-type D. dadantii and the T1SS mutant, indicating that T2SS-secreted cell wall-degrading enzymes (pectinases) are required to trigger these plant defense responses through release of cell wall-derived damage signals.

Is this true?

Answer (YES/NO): YES